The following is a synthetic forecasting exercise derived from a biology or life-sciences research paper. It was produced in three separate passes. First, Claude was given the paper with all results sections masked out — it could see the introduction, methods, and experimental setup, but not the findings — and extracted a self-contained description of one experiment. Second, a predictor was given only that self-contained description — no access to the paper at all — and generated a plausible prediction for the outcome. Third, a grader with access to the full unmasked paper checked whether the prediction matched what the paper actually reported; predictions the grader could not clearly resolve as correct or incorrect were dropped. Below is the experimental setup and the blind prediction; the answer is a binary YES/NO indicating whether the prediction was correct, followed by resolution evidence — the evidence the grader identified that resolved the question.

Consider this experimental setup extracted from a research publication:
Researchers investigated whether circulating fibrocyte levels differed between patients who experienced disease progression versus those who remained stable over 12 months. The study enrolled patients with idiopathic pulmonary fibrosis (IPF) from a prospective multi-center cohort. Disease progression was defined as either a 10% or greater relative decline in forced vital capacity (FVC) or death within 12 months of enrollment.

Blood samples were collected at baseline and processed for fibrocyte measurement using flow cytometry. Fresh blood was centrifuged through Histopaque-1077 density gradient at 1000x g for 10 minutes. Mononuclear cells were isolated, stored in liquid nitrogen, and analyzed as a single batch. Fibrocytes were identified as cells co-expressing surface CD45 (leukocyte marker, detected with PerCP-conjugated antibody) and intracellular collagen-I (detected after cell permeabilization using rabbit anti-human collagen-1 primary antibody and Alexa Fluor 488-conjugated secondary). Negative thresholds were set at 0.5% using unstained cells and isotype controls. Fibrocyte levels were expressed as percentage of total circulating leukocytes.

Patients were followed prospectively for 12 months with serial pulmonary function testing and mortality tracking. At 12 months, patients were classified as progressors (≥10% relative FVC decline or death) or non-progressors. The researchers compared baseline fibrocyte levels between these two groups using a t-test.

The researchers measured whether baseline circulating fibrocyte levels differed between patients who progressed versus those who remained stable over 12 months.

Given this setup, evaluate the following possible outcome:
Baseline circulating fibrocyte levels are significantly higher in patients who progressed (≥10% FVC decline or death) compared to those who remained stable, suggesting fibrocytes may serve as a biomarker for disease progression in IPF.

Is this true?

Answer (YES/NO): NO